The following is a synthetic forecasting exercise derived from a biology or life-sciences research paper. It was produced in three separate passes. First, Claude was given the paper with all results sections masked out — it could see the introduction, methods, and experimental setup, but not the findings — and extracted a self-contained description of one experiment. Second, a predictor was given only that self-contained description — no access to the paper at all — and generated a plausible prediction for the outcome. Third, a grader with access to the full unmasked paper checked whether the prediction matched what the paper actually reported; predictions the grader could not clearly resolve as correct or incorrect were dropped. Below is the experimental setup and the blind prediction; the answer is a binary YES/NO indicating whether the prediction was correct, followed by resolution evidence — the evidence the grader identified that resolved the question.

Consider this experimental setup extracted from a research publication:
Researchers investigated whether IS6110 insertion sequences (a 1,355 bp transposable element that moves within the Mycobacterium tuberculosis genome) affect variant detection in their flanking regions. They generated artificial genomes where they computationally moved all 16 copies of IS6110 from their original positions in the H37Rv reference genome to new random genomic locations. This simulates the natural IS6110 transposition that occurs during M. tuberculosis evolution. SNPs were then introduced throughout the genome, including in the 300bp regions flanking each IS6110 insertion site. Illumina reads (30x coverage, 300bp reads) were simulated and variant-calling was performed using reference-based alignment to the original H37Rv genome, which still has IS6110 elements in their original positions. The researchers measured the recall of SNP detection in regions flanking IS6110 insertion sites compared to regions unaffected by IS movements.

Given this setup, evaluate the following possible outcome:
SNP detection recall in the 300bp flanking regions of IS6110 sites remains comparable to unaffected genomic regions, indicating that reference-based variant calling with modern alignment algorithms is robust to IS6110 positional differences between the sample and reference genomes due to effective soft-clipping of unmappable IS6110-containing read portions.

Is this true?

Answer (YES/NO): NO